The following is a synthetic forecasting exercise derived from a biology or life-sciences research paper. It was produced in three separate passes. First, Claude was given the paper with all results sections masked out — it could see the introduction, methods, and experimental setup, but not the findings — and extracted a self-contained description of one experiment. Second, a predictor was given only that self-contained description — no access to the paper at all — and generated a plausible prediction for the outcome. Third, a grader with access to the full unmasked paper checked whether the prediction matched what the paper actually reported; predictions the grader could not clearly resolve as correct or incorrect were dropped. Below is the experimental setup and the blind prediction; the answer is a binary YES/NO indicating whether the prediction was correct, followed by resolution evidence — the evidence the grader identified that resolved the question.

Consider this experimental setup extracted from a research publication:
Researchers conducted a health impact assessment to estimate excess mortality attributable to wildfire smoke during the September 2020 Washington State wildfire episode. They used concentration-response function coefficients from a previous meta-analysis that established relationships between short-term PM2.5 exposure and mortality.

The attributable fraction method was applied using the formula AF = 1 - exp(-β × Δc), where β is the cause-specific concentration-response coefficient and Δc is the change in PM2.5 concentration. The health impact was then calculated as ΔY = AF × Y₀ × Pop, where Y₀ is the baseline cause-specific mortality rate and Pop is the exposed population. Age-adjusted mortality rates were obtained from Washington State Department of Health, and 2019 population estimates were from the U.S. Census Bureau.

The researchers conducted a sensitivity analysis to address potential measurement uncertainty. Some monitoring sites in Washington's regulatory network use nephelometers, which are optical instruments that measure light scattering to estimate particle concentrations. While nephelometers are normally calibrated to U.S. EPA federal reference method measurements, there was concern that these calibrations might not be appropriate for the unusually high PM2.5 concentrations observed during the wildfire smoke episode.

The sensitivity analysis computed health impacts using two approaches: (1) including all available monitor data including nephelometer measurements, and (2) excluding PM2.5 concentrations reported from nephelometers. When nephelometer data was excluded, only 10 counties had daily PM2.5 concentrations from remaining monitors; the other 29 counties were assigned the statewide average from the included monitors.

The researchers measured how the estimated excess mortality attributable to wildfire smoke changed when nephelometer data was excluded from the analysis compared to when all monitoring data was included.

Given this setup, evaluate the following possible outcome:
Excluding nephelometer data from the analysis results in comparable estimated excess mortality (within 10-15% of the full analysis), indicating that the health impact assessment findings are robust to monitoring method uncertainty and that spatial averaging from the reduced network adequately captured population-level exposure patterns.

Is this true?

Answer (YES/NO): NO